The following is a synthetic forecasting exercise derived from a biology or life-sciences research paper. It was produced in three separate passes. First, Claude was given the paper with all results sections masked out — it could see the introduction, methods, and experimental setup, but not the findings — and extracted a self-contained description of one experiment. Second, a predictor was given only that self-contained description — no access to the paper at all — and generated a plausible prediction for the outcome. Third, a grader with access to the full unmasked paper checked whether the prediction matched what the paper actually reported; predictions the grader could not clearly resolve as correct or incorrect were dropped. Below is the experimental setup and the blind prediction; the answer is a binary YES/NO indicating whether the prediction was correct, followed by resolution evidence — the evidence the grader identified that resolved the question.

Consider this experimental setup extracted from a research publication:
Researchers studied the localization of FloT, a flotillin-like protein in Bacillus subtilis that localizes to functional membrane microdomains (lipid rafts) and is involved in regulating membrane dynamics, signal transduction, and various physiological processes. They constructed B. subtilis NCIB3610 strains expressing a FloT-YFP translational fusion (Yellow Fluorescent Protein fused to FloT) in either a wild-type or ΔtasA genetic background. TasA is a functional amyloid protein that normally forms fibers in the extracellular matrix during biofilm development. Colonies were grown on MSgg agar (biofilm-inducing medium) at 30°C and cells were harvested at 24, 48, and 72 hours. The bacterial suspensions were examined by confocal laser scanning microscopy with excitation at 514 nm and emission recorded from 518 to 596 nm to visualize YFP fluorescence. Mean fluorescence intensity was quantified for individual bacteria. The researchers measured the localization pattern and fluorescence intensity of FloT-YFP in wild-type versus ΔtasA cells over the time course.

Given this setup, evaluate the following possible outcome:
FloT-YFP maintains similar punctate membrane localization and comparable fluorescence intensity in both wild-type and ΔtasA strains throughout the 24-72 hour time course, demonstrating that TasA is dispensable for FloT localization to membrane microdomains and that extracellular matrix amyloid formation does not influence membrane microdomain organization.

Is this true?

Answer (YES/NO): NO